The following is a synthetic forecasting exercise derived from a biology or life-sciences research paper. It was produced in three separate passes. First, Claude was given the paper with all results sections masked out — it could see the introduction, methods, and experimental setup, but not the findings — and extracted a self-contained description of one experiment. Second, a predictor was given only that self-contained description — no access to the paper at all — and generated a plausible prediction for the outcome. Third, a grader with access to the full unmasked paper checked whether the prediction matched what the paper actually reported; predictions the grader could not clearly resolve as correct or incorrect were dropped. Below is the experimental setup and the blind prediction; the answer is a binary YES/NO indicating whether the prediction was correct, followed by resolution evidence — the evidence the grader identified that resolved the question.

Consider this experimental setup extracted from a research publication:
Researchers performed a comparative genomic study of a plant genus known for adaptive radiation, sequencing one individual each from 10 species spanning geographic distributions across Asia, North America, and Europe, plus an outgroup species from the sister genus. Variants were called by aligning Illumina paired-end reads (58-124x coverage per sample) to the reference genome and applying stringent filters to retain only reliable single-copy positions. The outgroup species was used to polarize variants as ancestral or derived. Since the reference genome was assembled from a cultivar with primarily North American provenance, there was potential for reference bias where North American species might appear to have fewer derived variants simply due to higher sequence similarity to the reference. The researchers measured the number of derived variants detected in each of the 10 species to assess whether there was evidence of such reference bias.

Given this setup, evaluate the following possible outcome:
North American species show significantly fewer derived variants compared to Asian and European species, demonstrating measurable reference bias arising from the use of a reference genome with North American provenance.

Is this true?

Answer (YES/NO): NO